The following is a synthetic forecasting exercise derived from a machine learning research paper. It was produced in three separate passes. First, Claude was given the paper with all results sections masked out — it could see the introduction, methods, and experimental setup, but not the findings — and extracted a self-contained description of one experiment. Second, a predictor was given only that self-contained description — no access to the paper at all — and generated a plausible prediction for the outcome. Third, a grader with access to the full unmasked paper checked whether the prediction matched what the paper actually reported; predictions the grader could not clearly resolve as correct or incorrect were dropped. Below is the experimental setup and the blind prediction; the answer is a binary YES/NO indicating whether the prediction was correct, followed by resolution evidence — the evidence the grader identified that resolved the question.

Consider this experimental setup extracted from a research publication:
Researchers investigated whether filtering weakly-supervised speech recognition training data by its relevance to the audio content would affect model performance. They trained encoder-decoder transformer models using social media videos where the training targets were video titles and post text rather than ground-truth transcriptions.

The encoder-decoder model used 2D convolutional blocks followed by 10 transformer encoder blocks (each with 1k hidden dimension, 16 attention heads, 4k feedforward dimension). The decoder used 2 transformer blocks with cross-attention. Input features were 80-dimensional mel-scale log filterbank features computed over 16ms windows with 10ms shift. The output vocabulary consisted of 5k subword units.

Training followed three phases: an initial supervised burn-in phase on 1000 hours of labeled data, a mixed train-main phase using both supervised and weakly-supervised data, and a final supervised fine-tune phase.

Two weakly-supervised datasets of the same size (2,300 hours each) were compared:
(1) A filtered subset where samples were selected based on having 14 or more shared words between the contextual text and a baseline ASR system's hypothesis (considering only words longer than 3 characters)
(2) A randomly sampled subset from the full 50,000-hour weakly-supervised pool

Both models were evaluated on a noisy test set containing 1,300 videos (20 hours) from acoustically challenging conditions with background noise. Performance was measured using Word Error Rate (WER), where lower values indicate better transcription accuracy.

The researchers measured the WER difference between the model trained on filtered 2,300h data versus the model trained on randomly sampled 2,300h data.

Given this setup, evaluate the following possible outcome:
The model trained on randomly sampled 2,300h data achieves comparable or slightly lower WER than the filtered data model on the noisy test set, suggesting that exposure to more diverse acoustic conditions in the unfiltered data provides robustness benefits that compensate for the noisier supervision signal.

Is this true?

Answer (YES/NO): NO